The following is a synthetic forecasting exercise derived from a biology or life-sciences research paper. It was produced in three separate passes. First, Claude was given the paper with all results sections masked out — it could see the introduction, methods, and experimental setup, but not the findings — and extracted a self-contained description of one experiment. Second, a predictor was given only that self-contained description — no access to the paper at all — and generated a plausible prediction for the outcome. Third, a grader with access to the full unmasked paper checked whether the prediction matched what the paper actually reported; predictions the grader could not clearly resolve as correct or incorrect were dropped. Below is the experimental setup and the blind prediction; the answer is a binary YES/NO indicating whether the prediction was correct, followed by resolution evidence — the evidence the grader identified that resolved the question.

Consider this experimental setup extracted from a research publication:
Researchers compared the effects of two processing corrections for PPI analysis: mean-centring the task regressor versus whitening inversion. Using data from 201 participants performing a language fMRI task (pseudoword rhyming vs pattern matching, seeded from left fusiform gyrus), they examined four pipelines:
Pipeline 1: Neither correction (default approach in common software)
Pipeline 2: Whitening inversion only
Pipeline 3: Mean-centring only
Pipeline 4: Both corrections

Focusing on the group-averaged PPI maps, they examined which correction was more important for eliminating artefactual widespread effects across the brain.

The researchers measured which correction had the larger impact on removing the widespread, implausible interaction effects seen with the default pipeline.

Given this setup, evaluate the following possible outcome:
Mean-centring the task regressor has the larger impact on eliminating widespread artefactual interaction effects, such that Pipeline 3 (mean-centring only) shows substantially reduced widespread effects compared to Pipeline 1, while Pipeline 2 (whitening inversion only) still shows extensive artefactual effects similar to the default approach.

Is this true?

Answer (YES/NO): YES